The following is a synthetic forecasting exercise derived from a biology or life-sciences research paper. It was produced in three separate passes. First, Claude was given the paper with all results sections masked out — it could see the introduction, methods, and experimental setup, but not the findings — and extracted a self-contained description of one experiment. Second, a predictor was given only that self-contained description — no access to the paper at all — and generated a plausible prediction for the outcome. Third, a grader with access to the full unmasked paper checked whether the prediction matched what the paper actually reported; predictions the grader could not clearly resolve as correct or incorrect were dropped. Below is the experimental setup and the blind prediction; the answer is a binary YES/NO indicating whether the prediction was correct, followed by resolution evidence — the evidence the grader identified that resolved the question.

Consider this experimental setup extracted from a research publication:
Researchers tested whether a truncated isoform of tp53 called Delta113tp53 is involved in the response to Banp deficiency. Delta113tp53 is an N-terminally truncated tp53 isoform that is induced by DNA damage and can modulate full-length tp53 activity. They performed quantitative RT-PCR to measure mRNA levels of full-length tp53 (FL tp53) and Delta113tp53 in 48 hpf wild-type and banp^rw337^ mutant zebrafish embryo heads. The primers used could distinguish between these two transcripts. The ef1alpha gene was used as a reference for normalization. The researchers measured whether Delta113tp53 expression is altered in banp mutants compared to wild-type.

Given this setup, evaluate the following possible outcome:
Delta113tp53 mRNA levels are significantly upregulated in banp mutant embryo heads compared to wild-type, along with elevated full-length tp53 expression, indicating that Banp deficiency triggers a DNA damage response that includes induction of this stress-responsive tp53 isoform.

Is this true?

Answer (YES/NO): NO